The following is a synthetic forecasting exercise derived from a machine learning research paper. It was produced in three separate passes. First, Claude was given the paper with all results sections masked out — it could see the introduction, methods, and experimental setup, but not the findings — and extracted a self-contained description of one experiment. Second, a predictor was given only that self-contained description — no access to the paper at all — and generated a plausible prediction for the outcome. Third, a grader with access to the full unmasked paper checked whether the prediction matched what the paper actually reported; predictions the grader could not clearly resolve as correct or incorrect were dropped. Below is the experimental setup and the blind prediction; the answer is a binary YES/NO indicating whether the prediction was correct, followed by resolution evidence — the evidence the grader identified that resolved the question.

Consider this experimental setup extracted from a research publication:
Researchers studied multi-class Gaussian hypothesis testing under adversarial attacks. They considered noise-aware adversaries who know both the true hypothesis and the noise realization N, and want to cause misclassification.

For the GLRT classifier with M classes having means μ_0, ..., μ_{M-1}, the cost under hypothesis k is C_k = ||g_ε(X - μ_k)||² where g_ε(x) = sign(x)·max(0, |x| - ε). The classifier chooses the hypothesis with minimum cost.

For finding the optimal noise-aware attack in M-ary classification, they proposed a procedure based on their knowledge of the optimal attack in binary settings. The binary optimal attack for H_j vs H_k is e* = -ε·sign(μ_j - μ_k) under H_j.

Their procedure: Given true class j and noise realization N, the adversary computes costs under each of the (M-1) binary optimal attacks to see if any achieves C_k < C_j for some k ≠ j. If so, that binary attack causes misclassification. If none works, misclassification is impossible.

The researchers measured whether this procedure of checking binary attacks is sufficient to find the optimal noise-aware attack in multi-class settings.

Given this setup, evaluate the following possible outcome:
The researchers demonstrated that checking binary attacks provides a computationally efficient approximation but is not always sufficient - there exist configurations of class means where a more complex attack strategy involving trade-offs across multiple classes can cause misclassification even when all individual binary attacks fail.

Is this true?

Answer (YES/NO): NO